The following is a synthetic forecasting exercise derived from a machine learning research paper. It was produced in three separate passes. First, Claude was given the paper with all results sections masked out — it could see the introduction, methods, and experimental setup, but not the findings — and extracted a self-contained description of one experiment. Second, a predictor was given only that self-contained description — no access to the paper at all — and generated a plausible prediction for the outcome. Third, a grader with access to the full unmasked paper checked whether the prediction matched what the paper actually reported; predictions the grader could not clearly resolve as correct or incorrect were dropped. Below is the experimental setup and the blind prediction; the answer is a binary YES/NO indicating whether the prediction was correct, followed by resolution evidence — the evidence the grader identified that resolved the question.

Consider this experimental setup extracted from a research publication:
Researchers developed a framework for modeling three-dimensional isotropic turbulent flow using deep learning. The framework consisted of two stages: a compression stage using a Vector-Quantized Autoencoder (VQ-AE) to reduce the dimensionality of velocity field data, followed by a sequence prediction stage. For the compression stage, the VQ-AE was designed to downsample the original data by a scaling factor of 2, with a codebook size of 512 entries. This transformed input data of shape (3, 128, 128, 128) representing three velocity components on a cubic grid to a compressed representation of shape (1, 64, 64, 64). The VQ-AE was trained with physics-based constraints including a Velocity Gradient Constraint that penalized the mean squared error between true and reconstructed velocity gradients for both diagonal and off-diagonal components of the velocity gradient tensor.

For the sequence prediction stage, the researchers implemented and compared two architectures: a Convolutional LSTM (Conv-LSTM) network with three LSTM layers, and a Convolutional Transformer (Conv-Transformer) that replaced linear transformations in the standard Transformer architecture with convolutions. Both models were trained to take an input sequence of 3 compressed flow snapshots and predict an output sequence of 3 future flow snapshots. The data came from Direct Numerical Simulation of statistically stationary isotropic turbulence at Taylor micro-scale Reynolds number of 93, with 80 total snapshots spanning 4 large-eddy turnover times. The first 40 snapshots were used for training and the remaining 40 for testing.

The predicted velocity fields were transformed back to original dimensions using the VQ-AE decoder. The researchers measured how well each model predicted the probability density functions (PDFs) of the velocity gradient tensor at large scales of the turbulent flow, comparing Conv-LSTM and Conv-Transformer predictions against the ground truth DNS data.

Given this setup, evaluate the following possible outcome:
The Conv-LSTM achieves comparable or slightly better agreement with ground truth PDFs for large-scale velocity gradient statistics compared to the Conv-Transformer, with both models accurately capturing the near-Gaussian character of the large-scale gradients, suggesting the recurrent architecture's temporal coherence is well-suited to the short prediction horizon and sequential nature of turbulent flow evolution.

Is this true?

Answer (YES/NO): NO